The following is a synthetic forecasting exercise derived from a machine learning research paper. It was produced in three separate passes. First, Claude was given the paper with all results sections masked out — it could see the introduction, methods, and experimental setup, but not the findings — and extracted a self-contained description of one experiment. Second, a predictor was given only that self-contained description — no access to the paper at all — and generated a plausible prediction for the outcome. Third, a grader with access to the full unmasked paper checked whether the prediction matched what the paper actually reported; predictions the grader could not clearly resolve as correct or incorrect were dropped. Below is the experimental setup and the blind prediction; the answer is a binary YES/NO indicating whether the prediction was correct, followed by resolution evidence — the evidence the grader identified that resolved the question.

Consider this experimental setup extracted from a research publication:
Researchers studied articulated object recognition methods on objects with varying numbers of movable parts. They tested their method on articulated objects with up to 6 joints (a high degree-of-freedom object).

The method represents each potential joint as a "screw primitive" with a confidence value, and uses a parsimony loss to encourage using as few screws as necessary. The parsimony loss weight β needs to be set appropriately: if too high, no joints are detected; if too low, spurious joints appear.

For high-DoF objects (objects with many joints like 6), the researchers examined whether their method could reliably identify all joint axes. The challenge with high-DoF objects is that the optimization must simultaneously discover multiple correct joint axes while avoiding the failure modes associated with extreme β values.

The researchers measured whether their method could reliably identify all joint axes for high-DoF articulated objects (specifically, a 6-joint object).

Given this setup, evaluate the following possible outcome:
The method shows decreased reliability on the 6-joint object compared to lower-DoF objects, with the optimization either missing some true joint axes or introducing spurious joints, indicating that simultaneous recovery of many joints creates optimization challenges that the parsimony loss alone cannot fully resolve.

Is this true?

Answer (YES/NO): YES